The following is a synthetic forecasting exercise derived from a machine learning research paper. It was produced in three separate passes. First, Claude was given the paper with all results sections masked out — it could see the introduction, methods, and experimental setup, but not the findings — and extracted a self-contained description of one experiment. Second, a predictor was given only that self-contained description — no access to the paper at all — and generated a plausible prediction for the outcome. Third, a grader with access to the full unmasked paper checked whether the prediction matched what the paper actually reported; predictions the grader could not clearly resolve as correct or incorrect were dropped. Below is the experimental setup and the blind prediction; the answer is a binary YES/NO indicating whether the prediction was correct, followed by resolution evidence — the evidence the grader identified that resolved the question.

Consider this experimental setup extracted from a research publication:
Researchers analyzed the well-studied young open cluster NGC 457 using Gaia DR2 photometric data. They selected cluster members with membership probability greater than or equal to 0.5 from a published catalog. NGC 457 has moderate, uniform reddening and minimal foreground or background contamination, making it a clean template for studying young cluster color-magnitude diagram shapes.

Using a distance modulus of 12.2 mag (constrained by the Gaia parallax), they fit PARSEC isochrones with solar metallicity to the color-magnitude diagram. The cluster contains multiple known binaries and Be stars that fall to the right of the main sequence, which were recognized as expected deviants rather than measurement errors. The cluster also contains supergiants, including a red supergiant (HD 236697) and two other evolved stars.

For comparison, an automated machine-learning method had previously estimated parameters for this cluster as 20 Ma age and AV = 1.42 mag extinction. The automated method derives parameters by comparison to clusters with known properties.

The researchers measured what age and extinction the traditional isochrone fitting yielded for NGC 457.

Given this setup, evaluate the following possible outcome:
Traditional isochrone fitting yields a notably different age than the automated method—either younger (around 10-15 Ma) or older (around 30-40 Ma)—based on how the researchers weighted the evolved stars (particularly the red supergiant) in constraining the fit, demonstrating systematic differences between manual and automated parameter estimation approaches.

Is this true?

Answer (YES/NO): NO